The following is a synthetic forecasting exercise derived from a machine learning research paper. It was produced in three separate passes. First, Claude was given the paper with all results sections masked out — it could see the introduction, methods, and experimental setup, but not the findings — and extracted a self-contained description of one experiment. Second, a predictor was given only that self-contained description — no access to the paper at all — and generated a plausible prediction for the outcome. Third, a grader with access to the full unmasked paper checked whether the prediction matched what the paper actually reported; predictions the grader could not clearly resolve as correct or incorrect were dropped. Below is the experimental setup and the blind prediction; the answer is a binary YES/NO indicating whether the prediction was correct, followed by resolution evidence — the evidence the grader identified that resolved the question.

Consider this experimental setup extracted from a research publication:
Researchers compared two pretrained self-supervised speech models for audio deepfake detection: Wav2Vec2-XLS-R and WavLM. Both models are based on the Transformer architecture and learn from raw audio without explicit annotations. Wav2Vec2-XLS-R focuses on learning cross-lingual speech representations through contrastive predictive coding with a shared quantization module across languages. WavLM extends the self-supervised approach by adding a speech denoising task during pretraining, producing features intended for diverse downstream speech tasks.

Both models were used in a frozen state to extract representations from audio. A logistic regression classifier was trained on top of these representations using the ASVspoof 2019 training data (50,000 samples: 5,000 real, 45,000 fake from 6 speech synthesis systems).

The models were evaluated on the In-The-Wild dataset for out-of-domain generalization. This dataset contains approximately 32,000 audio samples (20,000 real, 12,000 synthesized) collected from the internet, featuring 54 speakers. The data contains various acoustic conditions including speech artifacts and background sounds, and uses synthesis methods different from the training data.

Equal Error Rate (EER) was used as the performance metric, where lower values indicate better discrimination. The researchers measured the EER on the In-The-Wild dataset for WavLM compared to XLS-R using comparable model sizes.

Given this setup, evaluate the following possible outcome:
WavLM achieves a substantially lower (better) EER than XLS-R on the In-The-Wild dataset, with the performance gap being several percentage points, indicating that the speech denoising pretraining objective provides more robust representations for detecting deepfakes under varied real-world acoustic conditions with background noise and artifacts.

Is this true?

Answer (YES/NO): NO